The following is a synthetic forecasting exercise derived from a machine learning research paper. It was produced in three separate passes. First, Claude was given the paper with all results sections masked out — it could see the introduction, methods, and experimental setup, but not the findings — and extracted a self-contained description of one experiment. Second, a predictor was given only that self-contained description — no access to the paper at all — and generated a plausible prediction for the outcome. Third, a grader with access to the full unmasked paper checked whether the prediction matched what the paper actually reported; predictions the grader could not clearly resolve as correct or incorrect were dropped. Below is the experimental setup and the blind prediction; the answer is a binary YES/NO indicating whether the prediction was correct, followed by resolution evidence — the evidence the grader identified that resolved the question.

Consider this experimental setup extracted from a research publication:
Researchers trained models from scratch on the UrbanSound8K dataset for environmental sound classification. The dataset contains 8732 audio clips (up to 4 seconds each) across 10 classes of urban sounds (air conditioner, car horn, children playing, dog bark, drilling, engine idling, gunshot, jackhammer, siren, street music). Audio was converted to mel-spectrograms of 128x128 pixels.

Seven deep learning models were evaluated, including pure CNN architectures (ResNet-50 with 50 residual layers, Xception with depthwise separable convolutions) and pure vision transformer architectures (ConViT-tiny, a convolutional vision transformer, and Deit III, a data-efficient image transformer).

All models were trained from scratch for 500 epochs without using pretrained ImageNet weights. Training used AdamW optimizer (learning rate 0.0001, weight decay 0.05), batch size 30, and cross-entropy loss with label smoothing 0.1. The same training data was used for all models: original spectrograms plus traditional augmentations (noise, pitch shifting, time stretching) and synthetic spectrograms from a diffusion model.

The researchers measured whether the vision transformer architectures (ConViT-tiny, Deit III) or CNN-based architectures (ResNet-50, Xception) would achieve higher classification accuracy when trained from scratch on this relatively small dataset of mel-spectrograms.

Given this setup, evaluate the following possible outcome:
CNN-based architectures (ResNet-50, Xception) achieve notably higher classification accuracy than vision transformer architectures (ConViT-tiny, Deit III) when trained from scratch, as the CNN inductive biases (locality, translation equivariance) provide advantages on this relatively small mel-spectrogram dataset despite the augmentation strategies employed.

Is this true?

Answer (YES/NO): YES